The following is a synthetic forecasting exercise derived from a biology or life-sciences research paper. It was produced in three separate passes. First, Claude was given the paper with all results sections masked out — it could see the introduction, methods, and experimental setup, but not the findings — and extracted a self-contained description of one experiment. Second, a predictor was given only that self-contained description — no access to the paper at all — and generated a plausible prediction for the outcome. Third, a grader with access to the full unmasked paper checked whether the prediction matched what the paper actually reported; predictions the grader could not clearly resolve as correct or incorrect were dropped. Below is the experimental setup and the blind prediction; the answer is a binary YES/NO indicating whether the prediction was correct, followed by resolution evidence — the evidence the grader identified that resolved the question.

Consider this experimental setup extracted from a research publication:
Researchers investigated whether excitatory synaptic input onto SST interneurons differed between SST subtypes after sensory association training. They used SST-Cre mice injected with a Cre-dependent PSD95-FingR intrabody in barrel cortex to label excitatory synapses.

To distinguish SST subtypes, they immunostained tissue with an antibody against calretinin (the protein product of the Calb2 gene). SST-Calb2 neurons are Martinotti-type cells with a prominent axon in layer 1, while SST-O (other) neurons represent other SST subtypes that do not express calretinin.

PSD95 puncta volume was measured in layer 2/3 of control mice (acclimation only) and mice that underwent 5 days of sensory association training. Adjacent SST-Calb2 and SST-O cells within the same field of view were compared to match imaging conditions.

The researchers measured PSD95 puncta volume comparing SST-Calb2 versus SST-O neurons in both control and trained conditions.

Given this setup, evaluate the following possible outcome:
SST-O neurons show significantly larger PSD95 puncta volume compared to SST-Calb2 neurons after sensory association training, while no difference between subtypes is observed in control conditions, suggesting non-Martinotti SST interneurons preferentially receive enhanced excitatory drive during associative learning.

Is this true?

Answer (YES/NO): NO